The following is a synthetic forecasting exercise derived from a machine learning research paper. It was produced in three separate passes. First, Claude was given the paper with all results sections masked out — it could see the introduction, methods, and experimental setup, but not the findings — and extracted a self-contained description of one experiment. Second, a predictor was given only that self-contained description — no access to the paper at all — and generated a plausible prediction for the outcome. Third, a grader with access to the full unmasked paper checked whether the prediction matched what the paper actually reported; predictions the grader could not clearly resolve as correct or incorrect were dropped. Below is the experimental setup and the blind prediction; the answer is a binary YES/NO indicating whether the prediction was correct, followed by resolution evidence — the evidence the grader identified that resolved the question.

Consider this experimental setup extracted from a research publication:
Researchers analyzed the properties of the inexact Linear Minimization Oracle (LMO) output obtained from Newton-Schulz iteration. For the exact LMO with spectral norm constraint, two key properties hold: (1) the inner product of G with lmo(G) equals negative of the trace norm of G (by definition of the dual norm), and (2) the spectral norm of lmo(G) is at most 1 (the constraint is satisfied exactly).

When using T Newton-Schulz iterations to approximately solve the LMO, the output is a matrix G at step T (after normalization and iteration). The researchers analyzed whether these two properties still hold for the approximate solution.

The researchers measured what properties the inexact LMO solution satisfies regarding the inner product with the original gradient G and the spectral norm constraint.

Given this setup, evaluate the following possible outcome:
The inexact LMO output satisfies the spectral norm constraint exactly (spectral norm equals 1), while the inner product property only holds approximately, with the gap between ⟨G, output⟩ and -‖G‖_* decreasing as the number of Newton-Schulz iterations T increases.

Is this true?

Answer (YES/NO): NO